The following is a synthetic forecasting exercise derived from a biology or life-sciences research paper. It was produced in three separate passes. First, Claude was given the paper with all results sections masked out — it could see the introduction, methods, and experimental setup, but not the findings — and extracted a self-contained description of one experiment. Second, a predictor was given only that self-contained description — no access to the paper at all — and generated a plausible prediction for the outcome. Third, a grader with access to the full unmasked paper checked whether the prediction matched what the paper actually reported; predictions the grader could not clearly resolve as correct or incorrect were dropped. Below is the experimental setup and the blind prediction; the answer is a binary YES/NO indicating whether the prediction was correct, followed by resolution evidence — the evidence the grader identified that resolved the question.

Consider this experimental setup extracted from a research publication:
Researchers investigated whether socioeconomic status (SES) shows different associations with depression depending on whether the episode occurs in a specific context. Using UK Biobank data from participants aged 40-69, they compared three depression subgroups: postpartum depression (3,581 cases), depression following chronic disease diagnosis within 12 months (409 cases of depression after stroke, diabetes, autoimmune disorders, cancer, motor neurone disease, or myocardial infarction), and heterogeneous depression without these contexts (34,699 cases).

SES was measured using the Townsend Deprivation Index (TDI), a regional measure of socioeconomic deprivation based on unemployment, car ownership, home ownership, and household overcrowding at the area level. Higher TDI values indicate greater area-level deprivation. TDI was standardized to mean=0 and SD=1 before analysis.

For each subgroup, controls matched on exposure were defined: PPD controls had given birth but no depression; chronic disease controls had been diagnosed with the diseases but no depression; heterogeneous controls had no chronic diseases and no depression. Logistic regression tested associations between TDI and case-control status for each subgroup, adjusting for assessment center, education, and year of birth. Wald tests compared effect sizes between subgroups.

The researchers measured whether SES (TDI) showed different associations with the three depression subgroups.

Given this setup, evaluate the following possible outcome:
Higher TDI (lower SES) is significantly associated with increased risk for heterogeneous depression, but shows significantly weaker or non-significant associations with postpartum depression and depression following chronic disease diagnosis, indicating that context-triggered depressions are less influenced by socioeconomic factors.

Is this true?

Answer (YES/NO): YES